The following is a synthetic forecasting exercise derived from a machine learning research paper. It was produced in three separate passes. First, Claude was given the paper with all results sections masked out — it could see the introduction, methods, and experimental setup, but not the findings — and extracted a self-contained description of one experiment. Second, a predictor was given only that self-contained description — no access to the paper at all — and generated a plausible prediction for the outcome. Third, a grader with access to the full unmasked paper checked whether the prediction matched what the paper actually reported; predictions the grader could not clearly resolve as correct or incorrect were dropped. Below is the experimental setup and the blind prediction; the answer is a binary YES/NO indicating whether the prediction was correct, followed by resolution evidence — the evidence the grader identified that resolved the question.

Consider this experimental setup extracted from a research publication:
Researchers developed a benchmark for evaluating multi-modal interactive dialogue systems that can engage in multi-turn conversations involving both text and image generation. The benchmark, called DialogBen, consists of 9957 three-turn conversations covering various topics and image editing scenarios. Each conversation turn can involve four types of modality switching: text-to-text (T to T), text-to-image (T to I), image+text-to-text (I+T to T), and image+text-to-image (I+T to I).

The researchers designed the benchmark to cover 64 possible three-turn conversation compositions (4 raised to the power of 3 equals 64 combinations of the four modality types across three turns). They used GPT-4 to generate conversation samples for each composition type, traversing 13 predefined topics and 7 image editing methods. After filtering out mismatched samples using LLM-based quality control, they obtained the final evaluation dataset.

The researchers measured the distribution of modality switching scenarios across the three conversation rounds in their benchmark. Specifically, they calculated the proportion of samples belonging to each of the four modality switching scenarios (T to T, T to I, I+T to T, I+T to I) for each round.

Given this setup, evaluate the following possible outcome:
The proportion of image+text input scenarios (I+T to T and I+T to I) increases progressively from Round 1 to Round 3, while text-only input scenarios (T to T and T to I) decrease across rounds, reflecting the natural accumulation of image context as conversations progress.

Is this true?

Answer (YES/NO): NO